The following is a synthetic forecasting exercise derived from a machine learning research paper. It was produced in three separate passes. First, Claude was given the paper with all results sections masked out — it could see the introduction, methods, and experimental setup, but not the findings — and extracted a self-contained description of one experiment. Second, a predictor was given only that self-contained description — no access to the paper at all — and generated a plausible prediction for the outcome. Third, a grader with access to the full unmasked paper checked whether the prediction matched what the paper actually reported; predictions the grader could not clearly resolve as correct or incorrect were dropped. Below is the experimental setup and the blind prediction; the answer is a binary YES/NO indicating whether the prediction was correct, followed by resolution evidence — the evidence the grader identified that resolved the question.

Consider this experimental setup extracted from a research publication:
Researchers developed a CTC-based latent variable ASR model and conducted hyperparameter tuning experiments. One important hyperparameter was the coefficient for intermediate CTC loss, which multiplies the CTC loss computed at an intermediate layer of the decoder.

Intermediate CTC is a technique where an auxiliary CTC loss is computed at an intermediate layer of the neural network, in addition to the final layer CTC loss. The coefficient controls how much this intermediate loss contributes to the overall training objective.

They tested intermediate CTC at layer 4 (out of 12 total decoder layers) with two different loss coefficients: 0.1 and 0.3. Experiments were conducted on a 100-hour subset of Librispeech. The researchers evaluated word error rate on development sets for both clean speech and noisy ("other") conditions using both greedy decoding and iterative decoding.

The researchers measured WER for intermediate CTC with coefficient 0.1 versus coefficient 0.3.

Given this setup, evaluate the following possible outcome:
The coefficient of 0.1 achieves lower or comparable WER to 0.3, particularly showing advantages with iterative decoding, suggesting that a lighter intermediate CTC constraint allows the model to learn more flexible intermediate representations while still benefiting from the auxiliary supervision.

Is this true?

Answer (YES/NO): YES